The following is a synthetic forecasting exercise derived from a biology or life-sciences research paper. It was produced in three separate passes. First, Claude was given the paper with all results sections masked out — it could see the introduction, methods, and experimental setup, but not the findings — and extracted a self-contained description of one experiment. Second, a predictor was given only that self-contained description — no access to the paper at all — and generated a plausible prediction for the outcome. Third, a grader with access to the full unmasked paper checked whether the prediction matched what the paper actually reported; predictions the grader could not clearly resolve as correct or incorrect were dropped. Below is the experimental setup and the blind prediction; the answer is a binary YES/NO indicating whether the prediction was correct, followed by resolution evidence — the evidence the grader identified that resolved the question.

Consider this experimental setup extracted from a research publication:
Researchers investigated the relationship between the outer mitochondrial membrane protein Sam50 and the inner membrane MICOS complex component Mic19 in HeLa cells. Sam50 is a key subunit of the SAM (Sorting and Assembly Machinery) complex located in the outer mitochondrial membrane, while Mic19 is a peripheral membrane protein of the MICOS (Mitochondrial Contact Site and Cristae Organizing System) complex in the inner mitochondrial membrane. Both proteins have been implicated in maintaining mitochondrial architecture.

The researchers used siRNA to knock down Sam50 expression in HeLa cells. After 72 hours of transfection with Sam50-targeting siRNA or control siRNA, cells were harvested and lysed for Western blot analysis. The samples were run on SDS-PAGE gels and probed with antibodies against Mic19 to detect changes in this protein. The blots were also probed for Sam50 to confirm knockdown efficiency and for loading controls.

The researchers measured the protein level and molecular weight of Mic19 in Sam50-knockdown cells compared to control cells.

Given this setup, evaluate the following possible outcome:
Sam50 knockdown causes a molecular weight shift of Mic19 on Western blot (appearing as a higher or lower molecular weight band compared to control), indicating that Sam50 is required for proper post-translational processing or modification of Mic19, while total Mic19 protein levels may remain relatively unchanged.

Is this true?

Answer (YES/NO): YES